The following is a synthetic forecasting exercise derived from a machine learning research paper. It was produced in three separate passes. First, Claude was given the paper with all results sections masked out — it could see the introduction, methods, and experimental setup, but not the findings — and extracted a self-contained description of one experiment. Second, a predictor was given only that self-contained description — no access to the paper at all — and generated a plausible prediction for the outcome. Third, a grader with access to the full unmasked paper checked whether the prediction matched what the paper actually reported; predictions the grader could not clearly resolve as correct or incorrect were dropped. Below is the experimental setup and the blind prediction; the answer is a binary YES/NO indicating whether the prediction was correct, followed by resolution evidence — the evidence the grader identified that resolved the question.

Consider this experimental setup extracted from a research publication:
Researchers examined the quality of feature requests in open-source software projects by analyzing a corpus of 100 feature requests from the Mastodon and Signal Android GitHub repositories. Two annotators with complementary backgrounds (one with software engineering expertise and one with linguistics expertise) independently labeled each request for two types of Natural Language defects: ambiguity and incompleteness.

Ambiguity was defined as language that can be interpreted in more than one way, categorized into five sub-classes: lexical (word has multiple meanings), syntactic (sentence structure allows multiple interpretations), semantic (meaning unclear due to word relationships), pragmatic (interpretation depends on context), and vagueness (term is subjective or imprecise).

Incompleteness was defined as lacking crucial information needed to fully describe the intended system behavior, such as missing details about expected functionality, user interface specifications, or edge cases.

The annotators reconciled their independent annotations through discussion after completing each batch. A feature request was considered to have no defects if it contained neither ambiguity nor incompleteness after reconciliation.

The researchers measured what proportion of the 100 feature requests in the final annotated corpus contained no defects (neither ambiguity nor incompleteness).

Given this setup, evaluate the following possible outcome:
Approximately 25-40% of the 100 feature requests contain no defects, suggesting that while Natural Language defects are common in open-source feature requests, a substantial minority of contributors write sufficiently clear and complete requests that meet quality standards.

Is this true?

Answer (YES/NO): YES